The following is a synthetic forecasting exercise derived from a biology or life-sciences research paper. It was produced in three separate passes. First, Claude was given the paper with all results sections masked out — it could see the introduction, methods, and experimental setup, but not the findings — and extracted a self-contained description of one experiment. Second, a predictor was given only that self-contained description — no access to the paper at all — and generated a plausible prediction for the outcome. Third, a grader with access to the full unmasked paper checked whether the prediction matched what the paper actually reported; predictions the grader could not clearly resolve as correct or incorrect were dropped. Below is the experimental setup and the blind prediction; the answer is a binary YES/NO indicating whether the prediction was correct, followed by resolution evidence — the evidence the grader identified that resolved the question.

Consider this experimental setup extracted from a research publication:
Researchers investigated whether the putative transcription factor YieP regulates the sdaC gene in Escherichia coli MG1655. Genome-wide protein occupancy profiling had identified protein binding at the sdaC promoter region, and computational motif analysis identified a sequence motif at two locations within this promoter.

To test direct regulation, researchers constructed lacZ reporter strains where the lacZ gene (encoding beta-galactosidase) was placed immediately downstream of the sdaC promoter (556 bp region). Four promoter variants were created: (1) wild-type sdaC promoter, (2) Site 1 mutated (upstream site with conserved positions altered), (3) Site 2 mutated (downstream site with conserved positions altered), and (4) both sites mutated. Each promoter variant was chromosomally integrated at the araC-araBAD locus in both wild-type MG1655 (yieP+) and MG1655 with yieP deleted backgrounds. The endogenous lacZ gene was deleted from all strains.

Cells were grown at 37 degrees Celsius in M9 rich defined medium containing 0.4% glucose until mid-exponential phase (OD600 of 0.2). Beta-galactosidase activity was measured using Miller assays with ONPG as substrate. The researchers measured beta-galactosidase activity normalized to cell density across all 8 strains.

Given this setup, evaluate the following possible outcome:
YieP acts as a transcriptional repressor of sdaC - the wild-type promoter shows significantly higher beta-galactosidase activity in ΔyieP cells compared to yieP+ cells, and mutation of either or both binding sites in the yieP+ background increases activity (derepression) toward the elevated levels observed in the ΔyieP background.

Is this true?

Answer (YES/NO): NO